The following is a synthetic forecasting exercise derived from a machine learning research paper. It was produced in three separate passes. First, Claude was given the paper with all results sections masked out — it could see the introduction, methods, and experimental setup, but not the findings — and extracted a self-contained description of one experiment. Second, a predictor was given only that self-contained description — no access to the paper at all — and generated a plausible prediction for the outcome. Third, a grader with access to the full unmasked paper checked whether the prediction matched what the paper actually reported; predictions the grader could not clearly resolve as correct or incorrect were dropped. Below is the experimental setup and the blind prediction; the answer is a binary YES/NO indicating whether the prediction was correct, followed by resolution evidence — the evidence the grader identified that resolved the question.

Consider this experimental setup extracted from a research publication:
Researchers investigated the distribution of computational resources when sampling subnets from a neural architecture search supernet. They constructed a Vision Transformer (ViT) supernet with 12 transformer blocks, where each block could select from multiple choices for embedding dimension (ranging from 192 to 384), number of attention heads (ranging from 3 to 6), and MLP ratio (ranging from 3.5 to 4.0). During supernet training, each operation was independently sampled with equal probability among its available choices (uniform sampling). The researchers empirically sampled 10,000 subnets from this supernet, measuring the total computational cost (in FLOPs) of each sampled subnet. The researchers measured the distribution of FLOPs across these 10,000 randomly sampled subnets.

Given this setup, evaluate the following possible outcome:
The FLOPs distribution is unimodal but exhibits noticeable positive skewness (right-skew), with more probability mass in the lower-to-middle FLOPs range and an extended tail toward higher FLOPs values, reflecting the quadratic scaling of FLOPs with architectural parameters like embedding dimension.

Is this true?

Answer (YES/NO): NO